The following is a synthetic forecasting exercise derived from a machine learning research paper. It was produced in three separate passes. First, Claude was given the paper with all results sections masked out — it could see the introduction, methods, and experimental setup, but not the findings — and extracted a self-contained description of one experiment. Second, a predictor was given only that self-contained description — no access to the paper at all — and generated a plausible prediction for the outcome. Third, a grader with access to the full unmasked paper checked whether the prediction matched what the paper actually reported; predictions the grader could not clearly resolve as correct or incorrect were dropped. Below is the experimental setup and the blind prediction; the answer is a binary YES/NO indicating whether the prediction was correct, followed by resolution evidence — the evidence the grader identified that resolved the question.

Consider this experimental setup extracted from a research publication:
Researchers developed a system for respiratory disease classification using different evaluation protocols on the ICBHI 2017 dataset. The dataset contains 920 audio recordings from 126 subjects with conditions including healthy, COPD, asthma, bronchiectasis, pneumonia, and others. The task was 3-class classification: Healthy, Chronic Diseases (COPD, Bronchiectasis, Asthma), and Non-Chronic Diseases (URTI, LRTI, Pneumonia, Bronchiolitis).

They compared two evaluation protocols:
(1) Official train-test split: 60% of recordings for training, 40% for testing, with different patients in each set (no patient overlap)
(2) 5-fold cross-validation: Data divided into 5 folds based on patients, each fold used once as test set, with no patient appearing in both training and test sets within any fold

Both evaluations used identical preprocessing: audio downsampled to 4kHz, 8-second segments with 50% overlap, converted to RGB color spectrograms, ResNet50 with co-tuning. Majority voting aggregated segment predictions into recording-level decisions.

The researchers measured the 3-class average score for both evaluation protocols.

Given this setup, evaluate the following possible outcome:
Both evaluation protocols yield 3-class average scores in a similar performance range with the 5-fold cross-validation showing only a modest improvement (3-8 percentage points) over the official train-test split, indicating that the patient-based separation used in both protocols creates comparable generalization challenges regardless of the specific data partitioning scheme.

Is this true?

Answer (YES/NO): YES